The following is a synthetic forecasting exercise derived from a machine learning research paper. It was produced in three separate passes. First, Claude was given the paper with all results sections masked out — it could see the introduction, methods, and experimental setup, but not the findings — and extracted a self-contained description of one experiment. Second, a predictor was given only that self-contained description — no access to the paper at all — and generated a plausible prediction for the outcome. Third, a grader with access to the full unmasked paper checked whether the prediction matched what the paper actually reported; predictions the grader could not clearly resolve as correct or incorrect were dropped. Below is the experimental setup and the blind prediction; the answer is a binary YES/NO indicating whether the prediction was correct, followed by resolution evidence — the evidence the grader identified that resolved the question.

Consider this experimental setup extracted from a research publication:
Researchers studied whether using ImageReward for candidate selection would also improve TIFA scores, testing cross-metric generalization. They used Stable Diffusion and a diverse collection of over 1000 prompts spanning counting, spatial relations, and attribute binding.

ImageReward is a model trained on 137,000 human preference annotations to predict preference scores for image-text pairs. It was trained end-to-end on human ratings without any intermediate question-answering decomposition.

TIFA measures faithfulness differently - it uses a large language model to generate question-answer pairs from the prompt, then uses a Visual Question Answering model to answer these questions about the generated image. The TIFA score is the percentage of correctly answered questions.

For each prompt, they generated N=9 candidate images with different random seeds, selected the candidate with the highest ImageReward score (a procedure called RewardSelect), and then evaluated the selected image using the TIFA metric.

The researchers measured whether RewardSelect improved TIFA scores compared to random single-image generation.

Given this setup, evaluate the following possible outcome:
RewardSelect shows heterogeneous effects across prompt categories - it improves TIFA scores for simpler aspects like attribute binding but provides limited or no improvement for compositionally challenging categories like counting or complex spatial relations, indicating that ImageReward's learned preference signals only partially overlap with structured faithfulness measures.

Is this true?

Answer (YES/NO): NO